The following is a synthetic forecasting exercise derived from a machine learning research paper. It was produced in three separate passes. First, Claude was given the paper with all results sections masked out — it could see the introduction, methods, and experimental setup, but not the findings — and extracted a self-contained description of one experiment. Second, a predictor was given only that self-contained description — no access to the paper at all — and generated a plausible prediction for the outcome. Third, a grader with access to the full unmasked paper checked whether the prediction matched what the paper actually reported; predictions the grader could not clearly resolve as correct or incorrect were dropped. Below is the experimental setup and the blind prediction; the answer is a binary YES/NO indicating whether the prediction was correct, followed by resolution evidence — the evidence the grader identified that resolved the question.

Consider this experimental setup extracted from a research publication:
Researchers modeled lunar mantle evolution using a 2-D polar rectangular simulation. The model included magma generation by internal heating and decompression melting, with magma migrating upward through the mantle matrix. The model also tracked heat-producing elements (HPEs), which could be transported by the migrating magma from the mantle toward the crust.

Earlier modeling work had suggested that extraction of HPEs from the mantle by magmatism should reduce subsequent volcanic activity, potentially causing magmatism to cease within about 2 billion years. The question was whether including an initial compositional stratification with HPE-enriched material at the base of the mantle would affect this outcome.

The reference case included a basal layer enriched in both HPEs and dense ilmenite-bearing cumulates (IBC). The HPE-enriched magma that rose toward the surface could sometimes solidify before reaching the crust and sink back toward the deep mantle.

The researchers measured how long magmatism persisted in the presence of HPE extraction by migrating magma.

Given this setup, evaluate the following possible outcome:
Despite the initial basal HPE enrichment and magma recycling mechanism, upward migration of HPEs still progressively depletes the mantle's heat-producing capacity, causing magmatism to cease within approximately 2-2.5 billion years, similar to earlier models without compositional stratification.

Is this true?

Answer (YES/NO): NO